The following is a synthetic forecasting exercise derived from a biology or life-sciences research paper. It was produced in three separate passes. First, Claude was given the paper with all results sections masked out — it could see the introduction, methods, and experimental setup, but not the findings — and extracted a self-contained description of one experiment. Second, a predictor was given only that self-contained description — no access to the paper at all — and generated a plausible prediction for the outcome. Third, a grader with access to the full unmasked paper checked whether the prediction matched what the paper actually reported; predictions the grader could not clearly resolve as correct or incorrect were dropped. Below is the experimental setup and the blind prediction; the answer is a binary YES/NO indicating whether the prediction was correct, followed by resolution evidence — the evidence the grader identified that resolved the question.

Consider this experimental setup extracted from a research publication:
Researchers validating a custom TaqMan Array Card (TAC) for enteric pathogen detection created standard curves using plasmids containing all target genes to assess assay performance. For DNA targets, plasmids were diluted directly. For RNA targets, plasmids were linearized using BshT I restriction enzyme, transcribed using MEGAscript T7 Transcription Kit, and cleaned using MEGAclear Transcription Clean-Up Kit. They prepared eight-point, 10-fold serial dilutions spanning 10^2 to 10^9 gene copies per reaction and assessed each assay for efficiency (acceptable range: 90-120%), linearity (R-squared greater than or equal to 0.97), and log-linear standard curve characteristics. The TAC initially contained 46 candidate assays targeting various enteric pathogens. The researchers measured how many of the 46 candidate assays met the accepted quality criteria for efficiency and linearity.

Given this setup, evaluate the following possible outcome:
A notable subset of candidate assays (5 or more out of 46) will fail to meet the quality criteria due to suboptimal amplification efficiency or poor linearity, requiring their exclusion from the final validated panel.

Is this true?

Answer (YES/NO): NO